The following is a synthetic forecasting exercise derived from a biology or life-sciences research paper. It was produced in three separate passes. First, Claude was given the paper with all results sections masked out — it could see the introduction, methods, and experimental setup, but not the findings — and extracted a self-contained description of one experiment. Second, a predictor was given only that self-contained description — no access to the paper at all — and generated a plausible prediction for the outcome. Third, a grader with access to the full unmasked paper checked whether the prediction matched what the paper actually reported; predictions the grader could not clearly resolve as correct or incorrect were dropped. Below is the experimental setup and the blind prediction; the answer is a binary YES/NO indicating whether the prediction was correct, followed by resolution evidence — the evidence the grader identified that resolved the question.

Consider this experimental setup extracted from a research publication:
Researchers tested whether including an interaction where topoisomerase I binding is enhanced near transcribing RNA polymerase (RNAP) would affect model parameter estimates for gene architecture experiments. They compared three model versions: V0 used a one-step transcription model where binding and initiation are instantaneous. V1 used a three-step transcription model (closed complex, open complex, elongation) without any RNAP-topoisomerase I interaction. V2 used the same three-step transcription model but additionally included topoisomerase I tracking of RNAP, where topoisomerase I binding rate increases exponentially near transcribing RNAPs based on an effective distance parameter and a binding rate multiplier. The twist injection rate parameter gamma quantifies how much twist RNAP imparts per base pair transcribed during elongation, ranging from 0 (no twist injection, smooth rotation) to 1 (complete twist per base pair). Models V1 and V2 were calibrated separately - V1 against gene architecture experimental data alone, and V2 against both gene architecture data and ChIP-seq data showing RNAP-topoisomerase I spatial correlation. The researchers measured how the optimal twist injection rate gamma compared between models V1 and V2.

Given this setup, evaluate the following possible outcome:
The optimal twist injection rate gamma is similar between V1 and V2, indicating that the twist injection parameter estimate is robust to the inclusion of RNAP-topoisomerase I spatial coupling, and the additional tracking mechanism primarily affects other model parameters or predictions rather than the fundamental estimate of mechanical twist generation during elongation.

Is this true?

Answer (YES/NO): NO